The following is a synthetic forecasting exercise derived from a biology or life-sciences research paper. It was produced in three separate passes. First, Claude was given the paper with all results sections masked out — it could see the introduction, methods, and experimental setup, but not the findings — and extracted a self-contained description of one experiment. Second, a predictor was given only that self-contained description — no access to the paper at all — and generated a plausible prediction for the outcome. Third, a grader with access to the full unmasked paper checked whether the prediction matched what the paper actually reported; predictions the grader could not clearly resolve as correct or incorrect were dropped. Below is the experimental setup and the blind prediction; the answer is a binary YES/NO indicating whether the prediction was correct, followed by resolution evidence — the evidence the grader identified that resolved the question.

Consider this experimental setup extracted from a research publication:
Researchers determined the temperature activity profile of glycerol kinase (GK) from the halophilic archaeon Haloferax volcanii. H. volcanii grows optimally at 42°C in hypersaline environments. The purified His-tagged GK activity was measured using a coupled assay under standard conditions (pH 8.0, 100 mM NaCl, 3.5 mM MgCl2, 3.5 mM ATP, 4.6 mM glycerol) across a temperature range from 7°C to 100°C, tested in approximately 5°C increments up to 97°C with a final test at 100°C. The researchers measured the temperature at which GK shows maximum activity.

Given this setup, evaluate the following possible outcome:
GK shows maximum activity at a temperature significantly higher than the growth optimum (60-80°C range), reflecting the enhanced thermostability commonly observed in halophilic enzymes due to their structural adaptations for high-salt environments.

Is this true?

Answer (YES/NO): NO